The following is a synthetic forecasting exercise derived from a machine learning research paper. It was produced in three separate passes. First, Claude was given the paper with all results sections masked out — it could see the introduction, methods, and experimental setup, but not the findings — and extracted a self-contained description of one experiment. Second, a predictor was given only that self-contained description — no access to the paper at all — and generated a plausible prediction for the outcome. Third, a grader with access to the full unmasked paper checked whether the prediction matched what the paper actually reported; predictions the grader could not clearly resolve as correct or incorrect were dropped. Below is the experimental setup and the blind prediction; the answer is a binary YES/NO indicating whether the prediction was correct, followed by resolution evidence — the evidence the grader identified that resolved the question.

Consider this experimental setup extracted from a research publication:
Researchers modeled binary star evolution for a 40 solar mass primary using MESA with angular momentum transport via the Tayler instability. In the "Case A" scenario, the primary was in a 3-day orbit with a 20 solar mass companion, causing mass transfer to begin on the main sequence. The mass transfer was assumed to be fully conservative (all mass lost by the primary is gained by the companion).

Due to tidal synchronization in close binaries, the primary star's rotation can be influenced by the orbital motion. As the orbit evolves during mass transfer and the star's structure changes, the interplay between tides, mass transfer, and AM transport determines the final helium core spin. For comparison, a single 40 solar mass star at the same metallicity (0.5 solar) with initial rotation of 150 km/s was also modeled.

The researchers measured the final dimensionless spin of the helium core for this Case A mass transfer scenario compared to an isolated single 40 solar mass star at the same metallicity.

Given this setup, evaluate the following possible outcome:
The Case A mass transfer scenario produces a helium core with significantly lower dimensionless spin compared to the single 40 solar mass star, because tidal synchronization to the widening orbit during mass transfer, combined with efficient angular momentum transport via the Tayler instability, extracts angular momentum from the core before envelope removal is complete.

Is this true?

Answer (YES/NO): NO